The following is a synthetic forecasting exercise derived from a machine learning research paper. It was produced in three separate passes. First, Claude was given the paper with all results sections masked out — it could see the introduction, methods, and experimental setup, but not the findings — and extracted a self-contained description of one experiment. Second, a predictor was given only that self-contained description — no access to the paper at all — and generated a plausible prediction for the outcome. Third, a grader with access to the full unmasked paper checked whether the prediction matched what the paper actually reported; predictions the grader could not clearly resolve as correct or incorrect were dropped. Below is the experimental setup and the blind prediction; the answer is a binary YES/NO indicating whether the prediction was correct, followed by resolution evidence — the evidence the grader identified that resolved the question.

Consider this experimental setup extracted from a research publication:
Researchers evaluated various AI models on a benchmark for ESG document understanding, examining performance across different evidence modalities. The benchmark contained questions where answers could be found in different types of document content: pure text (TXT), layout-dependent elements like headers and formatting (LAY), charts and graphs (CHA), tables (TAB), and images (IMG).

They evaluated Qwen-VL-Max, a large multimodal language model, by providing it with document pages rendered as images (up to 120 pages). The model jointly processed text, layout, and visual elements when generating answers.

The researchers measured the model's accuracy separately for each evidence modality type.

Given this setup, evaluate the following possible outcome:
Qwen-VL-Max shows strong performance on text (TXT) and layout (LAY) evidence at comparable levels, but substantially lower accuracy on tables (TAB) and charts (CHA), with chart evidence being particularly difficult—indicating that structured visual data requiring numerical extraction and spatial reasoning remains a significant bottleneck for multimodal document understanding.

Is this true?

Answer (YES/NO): NO